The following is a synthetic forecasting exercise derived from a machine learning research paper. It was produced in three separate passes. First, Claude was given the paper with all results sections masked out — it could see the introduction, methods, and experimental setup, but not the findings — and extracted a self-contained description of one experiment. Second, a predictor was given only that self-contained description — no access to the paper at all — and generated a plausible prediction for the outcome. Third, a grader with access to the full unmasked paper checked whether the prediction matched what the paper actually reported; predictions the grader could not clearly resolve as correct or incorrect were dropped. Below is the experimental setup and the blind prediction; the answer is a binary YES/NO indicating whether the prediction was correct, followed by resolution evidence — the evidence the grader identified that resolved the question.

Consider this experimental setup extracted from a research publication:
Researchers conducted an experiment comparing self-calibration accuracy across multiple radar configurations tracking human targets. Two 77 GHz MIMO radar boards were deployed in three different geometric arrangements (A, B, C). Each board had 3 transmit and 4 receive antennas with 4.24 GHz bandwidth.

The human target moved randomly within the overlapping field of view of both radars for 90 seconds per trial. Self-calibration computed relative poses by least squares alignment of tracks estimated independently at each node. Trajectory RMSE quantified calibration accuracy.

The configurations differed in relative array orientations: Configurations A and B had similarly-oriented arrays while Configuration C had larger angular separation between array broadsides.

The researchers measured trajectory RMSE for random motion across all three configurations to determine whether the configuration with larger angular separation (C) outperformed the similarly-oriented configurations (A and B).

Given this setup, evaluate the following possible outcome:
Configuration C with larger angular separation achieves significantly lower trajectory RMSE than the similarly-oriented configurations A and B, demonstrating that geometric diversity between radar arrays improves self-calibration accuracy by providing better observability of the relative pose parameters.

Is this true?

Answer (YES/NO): NO